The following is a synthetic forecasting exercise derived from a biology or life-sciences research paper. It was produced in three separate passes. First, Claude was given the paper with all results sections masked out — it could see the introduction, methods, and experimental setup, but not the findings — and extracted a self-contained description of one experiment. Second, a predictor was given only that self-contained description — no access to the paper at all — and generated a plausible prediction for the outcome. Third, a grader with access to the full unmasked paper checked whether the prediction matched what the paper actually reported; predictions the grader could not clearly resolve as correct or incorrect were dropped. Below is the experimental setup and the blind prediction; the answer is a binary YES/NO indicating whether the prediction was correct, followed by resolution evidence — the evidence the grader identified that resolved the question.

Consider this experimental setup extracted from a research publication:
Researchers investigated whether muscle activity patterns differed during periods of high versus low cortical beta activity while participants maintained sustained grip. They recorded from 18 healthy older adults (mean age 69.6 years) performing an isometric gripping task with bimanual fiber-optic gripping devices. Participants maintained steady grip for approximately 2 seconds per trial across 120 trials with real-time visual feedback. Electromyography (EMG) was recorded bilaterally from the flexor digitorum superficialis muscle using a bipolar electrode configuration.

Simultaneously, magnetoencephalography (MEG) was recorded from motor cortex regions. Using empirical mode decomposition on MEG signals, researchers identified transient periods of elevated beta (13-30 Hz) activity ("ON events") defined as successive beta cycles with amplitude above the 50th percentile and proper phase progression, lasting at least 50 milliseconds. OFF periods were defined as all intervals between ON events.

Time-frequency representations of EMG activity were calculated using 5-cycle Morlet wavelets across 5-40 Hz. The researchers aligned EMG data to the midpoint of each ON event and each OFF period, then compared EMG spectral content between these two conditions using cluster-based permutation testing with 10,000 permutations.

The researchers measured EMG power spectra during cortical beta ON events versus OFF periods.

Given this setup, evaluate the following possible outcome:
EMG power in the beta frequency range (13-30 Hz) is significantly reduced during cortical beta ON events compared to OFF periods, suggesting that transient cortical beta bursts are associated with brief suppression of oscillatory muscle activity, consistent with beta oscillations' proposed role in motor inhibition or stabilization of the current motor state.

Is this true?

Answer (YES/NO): NO